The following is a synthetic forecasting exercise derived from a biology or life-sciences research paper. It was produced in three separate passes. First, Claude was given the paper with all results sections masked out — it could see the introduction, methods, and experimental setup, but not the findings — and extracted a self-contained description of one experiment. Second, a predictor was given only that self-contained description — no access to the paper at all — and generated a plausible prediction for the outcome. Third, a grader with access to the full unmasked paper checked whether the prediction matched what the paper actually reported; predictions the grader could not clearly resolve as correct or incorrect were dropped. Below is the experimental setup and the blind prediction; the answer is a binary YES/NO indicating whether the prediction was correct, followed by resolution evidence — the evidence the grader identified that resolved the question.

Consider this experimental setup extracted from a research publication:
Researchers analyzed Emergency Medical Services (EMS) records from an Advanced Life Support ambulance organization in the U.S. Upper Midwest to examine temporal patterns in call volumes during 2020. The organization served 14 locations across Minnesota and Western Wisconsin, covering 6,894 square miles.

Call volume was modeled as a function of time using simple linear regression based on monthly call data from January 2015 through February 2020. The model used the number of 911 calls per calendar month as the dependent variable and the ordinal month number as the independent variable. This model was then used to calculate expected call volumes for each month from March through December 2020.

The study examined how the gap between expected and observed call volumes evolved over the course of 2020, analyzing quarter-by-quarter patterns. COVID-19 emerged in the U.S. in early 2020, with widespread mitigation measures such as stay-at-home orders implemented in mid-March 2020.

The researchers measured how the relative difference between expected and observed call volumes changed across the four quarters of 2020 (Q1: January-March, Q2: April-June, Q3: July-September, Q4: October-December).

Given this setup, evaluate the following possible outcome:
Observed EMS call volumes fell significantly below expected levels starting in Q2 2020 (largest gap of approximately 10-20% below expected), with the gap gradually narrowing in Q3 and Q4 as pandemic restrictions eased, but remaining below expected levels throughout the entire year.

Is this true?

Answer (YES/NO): NO